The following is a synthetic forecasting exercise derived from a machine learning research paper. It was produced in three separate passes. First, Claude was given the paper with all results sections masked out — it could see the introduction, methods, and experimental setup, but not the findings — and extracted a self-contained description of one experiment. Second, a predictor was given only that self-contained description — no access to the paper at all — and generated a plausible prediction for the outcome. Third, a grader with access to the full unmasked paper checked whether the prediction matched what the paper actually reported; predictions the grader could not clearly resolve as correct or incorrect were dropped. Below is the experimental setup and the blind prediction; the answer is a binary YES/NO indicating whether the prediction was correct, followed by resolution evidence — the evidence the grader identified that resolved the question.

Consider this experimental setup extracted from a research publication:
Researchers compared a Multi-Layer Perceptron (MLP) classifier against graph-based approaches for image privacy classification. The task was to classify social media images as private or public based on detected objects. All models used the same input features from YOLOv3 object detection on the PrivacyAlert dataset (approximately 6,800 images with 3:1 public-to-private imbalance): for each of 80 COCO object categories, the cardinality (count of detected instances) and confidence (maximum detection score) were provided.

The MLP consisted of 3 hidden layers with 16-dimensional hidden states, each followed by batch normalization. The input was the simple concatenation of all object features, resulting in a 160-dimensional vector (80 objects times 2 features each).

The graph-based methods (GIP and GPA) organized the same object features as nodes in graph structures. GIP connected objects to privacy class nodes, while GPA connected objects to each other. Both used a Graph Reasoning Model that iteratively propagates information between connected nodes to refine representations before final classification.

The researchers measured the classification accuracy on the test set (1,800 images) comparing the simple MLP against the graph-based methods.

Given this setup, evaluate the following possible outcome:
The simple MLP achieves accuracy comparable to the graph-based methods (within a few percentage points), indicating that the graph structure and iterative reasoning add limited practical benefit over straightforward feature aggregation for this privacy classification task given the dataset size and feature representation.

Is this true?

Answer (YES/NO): NO